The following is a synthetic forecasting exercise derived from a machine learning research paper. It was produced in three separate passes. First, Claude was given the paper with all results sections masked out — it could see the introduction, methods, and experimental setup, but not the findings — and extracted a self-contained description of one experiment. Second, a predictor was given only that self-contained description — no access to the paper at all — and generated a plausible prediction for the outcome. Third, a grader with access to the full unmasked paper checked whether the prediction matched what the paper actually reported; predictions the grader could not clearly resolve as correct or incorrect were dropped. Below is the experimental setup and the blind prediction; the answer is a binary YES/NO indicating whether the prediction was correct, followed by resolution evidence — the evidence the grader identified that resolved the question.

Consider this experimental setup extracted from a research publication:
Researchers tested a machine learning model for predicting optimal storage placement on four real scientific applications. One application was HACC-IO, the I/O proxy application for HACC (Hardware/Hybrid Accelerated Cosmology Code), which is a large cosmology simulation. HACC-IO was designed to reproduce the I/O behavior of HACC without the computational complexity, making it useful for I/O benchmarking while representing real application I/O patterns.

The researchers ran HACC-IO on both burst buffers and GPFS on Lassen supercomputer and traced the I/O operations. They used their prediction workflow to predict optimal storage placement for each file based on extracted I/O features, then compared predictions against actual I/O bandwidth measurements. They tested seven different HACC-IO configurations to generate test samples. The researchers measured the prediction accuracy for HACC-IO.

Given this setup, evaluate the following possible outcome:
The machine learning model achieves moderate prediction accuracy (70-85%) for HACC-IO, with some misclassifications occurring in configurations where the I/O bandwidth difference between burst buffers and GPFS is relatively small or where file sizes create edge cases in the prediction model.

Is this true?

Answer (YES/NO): NO